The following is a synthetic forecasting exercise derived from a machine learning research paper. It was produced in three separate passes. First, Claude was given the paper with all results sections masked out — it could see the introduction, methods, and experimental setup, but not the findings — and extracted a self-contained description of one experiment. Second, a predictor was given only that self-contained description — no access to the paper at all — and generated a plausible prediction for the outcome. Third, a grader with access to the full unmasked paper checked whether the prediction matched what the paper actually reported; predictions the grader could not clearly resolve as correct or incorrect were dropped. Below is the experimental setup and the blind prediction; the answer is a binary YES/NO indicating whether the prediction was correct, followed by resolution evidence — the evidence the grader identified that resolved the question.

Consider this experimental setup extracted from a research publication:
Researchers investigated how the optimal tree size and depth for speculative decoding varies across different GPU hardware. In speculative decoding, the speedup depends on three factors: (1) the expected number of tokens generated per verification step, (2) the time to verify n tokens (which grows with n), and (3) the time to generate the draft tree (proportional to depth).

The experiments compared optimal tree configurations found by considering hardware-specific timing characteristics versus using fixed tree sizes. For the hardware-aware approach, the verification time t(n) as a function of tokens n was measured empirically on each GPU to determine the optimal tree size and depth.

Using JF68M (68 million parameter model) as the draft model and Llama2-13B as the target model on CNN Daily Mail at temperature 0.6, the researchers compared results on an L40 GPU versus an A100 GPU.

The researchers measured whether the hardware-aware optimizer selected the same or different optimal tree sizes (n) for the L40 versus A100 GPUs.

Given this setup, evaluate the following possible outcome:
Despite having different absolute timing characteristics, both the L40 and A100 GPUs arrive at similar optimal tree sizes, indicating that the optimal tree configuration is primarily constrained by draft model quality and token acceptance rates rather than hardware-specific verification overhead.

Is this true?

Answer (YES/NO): NO